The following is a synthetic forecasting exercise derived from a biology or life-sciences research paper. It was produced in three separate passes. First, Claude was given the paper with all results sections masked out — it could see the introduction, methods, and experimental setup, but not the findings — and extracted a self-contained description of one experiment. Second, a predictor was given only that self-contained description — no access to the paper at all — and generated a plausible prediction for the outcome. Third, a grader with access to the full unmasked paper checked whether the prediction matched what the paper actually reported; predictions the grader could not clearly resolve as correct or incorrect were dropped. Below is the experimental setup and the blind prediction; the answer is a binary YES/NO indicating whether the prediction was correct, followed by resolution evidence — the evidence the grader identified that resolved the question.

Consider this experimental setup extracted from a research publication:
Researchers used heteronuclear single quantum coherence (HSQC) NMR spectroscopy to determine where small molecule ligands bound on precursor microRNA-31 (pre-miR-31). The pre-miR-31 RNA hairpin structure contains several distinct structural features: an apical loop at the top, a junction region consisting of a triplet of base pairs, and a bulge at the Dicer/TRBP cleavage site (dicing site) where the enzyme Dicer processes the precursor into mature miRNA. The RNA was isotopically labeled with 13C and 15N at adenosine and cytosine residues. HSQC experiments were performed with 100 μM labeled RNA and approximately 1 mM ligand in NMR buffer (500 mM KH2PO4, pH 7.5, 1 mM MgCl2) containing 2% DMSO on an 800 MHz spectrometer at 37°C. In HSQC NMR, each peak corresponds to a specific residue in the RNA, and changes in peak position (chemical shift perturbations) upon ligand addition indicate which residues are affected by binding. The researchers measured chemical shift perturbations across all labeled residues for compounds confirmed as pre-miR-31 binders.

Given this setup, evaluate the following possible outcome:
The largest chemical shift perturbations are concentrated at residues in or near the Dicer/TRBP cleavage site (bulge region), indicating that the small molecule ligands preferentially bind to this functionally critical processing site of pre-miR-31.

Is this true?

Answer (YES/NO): YES